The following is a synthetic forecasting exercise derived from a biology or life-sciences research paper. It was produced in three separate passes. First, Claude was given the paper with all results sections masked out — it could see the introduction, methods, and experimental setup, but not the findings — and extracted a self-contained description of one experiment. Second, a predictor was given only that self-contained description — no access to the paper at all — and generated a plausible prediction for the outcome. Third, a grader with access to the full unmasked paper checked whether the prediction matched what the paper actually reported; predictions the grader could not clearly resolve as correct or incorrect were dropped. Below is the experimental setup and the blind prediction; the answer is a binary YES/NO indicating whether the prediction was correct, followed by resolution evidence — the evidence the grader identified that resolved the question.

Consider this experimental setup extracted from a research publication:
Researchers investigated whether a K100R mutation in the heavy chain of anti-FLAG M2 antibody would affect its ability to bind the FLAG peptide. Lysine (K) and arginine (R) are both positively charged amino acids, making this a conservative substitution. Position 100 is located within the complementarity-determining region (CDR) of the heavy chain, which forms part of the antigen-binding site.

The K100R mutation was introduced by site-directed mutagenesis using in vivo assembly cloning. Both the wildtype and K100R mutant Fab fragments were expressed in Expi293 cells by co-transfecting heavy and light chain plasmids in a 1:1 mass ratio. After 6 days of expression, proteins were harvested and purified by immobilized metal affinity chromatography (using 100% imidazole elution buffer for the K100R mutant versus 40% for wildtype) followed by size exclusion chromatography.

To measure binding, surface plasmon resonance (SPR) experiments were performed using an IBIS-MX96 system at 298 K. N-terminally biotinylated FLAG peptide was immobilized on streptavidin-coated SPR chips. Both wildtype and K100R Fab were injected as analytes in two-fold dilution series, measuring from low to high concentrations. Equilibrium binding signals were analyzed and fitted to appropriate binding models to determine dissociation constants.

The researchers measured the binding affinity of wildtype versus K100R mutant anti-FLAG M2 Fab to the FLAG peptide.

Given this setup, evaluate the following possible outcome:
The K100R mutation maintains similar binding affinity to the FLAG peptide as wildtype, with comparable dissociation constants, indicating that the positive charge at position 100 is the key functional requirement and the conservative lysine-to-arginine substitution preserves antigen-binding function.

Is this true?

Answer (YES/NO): NO